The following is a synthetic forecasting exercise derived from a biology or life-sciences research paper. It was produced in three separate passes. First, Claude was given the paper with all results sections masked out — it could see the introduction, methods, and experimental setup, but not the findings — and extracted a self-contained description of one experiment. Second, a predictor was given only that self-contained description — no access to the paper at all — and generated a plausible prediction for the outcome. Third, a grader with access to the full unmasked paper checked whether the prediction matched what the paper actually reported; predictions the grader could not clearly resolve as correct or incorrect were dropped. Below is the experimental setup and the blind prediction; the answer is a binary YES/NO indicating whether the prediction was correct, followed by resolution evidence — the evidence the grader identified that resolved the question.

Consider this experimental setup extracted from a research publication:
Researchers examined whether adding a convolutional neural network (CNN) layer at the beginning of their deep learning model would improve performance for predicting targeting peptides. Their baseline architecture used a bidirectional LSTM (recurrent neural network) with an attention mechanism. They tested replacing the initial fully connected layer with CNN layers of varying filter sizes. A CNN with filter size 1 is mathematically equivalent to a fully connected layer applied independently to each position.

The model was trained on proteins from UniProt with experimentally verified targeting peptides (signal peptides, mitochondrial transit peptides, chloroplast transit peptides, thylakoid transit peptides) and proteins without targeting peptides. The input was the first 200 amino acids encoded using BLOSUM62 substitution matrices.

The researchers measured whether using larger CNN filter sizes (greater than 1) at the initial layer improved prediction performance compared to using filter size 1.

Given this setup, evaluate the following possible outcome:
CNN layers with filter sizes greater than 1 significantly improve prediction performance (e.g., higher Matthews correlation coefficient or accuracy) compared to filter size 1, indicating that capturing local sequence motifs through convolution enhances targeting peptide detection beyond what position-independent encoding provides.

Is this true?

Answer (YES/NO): NO